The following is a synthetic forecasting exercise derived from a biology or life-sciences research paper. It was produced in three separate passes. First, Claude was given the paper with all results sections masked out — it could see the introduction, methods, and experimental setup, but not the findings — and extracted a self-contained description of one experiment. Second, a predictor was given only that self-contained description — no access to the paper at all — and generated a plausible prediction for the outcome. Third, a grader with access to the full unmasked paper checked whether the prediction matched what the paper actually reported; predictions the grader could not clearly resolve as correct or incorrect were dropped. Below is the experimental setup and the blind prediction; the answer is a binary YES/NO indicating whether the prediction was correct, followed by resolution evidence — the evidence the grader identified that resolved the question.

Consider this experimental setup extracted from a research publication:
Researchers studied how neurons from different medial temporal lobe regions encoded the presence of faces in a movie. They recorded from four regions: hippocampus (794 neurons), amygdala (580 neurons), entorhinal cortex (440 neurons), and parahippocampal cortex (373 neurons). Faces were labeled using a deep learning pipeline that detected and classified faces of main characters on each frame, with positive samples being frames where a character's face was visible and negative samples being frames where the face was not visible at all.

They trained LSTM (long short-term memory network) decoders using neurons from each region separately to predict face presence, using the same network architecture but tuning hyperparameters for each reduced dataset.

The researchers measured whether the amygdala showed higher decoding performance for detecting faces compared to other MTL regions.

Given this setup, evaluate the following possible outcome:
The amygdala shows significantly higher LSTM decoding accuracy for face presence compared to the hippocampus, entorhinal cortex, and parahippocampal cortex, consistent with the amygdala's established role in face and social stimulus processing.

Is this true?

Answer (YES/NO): NO